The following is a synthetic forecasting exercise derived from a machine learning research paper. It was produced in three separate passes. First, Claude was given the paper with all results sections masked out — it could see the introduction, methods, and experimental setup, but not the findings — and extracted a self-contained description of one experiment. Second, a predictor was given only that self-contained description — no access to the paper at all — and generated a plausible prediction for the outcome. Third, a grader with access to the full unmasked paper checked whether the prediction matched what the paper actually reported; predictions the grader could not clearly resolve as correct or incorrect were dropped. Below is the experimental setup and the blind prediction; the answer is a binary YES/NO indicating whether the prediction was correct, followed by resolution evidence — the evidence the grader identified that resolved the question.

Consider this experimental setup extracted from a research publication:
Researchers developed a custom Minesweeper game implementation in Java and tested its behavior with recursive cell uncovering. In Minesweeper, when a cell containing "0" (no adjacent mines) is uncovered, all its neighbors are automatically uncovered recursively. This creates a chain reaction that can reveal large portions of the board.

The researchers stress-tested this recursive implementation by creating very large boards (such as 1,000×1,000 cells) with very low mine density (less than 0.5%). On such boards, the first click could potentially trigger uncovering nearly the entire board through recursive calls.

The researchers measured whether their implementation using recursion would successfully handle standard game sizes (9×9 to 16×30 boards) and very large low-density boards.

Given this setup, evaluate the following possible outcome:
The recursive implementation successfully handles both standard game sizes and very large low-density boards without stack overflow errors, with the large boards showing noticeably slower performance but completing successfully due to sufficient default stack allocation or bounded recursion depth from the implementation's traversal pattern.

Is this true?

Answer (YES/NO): NO